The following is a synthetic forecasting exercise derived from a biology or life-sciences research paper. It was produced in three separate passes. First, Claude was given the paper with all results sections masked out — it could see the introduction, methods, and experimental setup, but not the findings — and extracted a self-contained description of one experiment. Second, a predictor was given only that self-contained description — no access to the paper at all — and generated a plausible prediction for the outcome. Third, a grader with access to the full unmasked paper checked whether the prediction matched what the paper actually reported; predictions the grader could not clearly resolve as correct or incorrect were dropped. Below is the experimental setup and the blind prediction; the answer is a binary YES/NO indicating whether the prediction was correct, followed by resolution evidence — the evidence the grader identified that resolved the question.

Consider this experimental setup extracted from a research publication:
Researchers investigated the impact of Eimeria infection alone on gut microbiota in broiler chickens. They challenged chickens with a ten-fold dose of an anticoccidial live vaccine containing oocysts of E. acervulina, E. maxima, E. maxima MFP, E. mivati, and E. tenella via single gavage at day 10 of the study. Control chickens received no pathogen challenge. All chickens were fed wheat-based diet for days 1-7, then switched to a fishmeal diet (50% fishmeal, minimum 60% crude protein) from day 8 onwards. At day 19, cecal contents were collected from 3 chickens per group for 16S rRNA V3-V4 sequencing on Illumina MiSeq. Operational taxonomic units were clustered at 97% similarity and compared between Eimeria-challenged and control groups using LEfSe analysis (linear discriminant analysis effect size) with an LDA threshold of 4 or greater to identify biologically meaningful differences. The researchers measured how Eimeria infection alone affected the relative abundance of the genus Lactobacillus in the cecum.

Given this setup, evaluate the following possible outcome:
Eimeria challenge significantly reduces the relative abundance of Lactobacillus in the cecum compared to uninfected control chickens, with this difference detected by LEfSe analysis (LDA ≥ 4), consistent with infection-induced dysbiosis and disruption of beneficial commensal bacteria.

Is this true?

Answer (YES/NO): NO